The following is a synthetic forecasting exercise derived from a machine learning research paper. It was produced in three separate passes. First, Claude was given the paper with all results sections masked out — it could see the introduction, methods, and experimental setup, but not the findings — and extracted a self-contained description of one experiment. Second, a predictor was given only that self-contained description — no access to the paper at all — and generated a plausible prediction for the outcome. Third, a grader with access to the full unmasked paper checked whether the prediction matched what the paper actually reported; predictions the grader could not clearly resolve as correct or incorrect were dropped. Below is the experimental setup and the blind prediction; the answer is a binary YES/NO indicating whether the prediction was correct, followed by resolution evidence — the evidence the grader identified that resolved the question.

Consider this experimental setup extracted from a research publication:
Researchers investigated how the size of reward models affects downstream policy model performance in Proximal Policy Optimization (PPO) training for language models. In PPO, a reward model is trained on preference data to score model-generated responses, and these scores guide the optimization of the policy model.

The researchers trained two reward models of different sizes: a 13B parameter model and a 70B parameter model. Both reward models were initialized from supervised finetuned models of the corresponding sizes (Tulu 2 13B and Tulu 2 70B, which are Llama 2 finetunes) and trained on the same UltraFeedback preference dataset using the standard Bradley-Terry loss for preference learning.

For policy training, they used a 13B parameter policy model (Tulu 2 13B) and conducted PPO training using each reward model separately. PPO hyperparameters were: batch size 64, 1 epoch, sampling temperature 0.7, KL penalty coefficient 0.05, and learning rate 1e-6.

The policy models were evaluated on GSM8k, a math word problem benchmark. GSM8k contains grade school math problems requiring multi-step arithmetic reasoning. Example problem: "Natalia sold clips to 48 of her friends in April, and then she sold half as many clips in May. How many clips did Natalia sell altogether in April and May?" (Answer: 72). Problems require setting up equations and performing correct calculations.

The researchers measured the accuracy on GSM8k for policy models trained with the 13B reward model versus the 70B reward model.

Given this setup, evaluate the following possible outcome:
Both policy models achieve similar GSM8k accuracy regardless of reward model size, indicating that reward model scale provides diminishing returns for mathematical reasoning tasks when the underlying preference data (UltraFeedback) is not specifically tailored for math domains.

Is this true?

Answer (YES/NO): NO